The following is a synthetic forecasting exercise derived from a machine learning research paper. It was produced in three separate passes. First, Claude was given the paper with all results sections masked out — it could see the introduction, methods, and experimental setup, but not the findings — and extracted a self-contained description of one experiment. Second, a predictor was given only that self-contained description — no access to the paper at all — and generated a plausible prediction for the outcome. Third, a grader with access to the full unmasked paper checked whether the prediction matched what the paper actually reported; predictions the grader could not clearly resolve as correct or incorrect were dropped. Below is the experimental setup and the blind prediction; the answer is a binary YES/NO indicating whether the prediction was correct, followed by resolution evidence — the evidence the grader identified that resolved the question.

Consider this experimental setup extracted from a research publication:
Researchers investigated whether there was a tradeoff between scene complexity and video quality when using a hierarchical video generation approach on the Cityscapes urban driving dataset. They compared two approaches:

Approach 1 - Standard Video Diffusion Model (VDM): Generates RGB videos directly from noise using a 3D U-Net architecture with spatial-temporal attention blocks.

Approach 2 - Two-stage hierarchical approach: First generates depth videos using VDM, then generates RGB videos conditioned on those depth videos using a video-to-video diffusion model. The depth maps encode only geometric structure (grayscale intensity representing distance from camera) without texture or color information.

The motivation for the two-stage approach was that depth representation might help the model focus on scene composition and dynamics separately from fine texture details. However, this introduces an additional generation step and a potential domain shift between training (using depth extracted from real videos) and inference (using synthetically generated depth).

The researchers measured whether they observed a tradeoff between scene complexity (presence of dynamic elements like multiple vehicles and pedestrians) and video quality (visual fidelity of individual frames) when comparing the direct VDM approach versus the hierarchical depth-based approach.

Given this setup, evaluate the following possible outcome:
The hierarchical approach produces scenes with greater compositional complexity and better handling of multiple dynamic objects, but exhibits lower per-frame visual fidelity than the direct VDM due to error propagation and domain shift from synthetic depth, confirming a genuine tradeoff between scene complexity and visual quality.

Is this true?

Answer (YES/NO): YES